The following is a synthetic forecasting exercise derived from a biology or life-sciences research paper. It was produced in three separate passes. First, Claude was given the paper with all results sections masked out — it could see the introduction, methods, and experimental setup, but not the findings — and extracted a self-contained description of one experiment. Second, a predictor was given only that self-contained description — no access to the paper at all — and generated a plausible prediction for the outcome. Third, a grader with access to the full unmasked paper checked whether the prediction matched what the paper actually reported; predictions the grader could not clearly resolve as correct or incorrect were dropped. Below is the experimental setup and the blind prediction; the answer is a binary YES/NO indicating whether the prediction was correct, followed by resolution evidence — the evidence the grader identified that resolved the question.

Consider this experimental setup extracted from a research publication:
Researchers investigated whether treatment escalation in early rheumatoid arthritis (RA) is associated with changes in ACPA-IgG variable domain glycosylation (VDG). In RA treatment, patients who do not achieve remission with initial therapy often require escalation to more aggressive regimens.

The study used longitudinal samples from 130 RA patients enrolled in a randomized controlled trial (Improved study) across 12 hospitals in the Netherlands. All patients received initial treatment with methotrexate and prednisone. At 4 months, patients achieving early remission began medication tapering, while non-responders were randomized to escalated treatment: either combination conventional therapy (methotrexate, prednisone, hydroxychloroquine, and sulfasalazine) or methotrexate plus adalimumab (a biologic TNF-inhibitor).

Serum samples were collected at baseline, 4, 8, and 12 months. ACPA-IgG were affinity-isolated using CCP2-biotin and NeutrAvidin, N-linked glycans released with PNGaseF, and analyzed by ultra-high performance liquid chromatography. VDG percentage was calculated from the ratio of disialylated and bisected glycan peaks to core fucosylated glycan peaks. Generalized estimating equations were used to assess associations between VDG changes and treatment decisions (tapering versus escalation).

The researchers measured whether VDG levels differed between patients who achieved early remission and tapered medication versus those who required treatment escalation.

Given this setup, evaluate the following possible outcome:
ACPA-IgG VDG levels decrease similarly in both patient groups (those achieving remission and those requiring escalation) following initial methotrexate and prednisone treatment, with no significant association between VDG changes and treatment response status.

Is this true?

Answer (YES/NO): NO